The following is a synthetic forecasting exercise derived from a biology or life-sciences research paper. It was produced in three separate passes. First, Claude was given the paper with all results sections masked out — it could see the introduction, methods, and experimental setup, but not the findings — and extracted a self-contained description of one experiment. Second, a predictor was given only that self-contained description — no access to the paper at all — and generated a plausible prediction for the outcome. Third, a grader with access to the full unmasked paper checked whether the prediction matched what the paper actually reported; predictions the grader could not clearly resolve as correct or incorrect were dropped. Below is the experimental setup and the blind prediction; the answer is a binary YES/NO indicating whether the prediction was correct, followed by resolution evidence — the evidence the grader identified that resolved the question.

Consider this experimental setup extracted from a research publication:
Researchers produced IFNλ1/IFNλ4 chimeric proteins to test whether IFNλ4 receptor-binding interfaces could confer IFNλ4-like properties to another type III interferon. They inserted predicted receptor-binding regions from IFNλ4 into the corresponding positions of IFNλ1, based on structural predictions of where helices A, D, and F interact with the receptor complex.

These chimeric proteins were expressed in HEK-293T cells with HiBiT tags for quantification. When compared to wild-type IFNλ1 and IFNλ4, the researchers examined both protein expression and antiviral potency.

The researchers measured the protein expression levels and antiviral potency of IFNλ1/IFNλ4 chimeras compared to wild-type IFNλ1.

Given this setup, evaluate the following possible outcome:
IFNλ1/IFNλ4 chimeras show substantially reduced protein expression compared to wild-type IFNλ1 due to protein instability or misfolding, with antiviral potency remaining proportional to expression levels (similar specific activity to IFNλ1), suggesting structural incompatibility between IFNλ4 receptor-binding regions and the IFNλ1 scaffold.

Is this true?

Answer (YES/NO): NO